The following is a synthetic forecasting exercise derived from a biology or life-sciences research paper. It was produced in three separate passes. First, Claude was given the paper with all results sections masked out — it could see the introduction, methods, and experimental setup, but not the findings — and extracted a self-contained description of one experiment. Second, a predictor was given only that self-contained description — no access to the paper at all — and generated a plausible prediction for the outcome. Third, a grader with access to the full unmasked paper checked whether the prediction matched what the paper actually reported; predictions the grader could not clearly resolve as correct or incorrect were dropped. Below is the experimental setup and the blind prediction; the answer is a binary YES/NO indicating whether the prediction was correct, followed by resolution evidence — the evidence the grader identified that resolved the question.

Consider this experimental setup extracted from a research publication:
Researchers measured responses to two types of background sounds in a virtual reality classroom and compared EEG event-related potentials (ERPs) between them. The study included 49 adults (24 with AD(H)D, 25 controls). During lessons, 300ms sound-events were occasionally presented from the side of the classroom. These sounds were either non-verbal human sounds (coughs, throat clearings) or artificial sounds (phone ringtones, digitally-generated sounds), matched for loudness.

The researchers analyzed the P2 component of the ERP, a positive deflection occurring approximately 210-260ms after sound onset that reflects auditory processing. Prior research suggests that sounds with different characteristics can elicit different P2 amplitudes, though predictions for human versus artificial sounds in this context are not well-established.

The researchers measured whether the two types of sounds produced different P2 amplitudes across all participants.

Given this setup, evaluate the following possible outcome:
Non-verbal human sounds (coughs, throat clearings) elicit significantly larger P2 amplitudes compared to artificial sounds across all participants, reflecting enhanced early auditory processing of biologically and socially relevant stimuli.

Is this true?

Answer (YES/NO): YES